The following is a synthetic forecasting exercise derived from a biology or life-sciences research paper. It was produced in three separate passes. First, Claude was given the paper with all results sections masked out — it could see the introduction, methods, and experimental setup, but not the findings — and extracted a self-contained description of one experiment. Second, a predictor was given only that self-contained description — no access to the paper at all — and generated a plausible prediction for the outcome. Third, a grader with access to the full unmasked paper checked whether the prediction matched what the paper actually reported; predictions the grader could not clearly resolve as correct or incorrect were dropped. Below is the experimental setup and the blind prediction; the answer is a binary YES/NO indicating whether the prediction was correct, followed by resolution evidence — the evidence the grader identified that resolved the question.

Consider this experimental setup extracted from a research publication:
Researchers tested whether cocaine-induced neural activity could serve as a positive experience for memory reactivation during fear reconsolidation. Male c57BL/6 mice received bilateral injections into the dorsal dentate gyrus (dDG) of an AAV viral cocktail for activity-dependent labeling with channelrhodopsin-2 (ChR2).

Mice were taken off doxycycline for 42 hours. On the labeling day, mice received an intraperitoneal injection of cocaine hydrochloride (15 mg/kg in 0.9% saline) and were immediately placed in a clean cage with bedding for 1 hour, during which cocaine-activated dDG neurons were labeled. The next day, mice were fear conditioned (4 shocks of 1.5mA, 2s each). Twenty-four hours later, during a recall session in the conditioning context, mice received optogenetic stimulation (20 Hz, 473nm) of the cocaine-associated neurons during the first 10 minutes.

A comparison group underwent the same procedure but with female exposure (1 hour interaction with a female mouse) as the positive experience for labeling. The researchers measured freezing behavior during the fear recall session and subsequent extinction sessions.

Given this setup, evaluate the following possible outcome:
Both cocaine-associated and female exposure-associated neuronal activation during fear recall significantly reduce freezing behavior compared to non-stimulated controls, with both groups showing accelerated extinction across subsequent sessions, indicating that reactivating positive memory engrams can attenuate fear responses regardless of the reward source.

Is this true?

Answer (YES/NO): NO